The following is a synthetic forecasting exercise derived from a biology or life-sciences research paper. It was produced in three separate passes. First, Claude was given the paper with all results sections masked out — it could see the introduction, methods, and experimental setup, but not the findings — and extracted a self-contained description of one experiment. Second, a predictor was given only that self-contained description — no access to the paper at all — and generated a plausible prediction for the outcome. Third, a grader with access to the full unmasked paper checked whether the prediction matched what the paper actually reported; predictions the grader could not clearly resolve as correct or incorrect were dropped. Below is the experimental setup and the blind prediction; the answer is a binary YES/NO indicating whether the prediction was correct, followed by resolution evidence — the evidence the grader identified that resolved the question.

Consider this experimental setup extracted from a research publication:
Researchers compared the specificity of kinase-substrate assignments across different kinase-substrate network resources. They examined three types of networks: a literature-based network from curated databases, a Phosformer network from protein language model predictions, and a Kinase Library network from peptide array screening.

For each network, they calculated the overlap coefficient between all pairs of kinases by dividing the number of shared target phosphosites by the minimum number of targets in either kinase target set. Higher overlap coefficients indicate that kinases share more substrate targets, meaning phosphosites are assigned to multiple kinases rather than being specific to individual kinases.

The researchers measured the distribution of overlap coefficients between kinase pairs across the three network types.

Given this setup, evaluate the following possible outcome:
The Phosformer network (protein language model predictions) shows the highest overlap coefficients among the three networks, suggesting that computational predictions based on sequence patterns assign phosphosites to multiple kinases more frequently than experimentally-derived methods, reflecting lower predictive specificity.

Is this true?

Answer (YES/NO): YES